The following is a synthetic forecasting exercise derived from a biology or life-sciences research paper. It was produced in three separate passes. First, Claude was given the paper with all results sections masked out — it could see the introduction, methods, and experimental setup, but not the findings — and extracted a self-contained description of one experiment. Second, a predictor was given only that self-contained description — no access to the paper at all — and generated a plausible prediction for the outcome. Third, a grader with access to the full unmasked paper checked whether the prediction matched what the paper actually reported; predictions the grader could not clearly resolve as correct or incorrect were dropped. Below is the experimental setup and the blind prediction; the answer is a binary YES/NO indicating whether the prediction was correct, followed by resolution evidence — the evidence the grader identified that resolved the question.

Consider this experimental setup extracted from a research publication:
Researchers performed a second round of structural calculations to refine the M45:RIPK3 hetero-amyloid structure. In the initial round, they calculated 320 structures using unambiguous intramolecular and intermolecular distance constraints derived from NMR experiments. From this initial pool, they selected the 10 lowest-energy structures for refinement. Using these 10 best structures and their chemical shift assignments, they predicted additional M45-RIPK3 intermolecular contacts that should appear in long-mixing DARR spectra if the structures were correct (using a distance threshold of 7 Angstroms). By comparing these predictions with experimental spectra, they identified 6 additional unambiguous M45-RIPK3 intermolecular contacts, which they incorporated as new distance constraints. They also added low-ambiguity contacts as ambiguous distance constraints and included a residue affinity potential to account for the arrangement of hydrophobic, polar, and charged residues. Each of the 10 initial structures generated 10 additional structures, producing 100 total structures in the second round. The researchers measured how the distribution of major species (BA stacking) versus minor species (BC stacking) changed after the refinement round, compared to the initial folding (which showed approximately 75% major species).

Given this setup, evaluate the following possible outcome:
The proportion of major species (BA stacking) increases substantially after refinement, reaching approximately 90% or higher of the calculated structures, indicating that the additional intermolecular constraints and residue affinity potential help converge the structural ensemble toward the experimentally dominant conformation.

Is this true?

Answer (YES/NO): YES